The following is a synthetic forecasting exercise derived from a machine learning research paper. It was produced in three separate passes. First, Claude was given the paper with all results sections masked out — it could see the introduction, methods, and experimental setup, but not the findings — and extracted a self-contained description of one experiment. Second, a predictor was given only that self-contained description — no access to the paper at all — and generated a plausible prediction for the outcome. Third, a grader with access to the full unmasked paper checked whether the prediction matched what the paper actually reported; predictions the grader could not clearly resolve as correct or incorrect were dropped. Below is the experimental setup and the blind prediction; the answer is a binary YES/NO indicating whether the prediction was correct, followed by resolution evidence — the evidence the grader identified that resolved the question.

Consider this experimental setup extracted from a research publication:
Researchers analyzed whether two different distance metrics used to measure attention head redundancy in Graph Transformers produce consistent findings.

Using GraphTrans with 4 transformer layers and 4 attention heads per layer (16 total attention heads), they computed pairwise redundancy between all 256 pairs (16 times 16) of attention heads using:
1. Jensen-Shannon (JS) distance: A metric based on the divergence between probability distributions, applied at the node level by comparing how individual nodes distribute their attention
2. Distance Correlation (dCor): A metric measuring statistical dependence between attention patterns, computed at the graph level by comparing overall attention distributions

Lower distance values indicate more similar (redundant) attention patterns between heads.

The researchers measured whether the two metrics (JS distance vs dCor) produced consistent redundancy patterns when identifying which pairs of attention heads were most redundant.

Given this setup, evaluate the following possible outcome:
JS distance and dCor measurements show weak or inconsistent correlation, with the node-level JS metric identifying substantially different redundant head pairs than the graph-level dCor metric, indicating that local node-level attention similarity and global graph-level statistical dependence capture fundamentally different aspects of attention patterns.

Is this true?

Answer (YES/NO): NO